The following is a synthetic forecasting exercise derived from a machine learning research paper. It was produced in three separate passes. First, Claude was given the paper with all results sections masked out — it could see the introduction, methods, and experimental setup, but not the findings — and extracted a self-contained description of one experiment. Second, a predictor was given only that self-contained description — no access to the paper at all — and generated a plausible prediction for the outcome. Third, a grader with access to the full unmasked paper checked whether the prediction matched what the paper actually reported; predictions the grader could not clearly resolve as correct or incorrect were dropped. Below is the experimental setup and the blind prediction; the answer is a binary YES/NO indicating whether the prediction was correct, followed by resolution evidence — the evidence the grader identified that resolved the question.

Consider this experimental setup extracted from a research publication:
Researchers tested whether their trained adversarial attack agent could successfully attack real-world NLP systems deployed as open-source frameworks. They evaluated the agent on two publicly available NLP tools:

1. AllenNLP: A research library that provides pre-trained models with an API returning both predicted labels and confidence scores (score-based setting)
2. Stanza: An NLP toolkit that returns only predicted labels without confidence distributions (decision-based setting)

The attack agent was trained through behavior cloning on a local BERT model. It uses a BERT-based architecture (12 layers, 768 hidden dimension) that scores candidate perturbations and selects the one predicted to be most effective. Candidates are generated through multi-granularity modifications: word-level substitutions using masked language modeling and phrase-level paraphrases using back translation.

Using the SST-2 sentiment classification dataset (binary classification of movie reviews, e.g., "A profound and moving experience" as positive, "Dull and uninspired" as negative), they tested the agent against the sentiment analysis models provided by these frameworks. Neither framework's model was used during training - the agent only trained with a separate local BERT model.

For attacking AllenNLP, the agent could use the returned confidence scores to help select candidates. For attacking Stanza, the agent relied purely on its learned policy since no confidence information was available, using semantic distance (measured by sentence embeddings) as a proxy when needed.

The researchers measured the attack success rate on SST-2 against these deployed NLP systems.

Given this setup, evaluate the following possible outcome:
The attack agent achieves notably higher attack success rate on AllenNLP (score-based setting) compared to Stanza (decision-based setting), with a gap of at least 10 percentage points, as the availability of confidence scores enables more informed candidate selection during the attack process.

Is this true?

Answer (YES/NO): NO